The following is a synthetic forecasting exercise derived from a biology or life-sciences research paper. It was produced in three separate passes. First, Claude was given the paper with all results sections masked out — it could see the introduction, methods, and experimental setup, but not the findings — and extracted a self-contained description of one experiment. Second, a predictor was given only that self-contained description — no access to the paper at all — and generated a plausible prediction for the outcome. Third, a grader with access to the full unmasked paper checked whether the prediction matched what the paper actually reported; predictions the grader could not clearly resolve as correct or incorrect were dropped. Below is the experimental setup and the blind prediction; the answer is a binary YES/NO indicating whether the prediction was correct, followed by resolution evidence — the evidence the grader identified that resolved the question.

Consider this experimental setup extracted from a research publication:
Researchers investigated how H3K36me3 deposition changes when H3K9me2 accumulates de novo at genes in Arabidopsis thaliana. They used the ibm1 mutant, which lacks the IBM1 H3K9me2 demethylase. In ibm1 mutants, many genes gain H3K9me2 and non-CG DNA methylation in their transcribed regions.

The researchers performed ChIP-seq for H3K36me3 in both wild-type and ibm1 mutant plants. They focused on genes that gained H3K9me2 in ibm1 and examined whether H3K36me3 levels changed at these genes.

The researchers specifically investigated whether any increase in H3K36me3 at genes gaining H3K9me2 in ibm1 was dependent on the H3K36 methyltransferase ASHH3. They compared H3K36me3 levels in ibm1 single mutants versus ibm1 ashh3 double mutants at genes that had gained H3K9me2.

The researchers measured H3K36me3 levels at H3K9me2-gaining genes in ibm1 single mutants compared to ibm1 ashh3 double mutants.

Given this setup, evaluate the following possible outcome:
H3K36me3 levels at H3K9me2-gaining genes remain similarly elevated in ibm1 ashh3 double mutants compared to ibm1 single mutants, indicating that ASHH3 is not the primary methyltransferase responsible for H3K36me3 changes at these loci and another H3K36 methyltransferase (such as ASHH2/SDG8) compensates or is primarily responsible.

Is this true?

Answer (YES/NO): NO